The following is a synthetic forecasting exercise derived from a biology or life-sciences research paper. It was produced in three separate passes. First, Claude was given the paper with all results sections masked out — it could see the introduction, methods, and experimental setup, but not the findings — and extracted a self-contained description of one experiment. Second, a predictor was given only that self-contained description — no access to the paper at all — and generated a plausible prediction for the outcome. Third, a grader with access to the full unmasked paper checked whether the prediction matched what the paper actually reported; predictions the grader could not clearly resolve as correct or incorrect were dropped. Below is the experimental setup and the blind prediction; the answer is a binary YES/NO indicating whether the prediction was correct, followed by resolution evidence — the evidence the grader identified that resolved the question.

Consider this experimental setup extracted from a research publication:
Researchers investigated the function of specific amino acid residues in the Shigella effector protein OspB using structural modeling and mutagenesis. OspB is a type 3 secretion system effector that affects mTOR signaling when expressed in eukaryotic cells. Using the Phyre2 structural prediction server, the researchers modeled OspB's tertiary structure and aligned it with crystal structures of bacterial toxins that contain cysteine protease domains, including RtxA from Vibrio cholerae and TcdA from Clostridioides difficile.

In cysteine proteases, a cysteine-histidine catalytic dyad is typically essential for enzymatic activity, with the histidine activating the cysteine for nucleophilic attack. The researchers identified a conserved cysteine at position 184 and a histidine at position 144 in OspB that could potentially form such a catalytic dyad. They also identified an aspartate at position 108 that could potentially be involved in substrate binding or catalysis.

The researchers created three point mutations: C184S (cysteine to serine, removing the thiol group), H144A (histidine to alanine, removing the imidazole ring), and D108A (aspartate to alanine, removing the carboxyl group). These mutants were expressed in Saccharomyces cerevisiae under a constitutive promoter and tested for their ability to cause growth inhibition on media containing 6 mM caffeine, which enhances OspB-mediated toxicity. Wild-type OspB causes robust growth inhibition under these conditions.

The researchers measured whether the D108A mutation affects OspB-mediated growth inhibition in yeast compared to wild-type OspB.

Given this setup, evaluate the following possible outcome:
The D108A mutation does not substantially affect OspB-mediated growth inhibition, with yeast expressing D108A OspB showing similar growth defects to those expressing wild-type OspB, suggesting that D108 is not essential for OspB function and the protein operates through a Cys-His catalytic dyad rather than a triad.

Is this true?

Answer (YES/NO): YES